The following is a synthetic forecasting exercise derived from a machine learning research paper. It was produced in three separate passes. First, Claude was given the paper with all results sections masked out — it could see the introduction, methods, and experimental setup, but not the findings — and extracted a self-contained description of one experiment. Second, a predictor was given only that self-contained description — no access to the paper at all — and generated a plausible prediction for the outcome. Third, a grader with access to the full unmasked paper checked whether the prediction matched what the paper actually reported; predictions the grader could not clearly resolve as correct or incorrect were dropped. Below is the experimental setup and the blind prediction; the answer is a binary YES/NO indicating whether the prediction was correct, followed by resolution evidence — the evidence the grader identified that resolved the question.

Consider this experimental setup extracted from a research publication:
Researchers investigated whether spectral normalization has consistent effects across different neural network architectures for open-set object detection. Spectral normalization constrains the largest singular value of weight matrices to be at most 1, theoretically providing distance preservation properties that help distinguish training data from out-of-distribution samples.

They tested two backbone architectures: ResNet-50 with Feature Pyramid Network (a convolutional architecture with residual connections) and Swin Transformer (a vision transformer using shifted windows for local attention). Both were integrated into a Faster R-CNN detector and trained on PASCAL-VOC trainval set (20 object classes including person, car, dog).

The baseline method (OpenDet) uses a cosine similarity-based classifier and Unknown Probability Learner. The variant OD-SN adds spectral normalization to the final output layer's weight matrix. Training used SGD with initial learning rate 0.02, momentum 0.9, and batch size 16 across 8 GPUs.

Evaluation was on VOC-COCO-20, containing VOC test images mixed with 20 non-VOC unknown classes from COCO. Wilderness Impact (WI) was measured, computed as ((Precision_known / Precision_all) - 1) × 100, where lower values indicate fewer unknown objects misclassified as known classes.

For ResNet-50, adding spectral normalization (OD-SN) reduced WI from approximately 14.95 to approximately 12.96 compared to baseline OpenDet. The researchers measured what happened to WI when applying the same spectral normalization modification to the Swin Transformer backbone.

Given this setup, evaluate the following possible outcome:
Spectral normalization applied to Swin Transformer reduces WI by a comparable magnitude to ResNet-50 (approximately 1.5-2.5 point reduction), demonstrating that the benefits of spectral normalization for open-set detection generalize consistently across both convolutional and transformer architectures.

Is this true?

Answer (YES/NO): NO